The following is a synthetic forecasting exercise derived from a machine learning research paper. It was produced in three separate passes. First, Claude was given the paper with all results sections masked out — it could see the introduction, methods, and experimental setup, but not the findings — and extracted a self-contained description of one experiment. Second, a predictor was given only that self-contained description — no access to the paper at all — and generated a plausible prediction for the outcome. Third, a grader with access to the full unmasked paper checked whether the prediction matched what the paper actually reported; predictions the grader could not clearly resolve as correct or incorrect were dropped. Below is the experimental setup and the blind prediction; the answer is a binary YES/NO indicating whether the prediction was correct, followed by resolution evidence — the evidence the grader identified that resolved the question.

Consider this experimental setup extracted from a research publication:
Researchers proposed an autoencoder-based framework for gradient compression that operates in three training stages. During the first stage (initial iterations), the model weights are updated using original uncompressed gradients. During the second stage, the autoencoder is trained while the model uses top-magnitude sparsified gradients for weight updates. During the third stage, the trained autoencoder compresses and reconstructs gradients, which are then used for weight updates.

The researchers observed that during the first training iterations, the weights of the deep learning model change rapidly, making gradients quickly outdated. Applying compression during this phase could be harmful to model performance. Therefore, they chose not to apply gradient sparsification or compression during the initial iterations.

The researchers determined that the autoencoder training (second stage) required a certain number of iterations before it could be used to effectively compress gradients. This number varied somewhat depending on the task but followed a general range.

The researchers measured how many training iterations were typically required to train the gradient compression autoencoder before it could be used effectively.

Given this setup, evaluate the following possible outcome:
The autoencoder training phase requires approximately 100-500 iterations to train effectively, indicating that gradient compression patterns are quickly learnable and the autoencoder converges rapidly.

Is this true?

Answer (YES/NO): YES